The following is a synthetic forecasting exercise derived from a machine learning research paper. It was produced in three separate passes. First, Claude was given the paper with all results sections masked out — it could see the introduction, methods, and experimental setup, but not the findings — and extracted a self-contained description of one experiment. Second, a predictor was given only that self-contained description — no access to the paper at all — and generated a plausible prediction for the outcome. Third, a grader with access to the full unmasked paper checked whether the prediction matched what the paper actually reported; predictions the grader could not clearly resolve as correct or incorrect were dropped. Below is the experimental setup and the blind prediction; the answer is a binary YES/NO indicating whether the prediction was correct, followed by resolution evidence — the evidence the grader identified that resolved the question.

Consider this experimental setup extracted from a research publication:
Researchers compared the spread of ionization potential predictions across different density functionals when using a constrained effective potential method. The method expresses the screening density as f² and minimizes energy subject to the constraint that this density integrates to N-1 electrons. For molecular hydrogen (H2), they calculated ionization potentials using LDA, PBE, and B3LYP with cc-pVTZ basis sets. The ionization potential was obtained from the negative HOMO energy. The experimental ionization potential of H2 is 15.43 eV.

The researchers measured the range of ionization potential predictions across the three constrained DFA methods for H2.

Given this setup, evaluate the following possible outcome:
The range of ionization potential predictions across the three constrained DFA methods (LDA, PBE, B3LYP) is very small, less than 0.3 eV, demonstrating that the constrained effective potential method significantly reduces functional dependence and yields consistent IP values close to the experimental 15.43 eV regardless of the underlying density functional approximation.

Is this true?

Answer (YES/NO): NO